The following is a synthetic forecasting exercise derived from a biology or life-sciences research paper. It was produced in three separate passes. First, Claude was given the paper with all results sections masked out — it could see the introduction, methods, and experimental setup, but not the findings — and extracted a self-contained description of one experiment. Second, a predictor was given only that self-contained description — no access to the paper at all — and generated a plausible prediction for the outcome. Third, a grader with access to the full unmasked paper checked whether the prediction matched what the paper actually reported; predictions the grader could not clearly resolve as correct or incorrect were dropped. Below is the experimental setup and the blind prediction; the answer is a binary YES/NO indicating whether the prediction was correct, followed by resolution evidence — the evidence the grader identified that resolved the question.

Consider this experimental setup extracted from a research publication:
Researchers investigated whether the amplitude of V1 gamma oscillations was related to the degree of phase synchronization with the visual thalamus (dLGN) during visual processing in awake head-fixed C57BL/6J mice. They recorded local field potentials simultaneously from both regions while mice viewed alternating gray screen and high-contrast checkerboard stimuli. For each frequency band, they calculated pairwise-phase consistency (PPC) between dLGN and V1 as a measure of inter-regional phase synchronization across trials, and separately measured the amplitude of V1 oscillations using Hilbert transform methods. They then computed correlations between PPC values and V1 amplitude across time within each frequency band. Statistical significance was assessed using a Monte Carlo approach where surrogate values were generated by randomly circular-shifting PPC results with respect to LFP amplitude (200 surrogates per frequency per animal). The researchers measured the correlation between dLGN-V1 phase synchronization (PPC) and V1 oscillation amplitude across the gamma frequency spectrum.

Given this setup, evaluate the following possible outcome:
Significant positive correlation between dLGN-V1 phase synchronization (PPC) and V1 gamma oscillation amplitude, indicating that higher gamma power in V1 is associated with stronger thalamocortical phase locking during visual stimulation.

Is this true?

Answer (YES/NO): YES